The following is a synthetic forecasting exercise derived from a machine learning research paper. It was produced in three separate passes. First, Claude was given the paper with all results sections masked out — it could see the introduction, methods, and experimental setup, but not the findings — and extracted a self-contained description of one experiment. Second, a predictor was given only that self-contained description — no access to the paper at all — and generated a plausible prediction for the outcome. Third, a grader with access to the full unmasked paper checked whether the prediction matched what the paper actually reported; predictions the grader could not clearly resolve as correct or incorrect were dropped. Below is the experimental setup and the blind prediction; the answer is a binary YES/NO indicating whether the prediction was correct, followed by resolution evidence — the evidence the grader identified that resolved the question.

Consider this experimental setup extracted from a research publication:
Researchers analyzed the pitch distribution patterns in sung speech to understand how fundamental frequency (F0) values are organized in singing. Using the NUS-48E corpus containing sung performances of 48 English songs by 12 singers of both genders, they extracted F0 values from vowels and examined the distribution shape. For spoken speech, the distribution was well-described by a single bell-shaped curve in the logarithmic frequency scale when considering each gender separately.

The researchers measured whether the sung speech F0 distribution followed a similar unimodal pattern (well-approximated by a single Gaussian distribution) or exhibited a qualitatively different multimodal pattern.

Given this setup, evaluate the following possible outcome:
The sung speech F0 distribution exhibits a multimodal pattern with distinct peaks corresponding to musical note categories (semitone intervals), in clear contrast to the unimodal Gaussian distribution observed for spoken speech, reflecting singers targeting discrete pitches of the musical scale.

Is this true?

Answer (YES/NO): YES